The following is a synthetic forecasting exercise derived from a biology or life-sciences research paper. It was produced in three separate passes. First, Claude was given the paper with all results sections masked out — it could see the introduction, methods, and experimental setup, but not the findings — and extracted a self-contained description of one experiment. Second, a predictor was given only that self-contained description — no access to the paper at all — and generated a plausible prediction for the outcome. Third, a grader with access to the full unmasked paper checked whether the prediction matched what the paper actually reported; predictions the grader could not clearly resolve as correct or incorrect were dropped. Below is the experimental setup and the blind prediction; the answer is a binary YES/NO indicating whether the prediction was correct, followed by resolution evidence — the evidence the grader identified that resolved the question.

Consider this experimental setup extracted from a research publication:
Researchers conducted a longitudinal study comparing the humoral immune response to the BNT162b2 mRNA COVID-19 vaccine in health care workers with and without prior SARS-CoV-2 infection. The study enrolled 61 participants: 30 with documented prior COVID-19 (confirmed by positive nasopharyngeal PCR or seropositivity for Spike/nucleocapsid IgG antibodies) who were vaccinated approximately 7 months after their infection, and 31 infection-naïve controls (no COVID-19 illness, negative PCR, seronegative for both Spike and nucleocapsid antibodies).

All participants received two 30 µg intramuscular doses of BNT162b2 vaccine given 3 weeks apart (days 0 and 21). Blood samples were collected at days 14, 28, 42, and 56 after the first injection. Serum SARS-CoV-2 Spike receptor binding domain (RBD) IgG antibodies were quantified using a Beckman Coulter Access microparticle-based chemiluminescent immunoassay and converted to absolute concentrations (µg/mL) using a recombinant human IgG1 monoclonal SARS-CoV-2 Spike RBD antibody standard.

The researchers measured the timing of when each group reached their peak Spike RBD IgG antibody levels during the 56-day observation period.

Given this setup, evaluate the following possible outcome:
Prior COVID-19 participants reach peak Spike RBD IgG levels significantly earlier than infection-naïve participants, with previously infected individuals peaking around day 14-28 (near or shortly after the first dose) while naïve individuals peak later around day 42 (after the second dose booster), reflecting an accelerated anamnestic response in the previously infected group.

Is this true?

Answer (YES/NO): NO